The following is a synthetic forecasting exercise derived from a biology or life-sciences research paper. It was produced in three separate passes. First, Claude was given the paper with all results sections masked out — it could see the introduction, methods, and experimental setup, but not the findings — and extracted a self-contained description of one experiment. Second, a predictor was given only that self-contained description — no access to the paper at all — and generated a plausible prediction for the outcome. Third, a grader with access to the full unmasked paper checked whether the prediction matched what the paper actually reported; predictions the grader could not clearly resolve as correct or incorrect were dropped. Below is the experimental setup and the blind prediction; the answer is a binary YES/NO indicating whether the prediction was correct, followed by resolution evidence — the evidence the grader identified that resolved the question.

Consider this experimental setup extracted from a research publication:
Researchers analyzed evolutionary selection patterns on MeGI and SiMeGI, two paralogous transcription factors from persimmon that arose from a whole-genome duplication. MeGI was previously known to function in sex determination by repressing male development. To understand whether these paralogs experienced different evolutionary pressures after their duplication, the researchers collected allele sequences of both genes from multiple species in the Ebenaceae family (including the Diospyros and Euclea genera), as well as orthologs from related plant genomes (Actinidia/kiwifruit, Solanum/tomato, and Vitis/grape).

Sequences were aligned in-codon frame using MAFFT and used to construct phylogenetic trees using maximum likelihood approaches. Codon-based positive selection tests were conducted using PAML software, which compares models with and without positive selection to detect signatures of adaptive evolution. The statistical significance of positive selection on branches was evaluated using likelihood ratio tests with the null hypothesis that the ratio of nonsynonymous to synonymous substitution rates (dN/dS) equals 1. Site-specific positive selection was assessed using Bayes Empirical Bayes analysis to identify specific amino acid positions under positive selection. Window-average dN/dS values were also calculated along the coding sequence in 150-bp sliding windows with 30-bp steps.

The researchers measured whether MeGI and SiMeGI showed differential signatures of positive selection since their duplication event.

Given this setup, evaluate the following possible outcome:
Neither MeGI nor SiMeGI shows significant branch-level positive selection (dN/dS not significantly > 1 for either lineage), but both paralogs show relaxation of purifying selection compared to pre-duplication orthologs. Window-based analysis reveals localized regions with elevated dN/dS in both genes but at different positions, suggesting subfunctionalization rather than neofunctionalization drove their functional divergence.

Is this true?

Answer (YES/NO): NO